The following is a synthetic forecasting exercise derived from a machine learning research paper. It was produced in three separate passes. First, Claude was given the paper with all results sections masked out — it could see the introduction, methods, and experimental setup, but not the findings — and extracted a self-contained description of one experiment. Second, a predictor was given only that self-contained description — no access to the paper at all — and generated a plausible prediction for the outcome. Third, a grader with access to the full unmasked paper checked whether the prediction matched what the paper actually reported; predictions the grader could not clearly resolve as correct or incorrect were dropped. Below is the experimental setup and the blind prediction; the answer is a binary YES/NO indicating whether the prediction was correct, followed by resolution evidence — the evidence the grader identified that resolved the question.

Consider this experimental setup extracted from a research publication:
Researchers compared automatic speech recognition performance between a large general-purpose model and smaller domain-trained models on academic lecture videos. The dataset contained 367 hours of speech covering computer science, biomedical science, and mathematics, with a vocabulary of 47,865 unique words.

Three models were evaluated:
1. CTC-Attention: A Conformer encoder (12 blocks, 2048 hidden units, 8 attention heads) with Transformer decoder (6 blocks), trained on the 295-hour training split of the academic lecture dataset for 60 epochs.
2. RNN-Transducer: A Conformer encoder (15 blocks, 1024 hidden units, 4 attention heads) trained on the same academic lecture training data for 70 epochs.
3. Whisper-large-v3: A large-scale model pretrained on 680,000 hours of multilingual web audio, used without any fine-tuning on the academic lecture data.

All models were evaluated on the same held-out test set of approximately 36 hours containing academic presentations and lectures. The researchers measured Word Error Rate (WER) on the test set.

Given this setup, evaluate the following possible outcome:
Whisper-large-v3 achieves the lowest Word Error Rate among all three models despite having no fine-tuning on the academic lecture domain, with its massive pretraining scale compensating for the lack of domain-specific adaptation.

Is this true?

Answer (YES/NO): YES